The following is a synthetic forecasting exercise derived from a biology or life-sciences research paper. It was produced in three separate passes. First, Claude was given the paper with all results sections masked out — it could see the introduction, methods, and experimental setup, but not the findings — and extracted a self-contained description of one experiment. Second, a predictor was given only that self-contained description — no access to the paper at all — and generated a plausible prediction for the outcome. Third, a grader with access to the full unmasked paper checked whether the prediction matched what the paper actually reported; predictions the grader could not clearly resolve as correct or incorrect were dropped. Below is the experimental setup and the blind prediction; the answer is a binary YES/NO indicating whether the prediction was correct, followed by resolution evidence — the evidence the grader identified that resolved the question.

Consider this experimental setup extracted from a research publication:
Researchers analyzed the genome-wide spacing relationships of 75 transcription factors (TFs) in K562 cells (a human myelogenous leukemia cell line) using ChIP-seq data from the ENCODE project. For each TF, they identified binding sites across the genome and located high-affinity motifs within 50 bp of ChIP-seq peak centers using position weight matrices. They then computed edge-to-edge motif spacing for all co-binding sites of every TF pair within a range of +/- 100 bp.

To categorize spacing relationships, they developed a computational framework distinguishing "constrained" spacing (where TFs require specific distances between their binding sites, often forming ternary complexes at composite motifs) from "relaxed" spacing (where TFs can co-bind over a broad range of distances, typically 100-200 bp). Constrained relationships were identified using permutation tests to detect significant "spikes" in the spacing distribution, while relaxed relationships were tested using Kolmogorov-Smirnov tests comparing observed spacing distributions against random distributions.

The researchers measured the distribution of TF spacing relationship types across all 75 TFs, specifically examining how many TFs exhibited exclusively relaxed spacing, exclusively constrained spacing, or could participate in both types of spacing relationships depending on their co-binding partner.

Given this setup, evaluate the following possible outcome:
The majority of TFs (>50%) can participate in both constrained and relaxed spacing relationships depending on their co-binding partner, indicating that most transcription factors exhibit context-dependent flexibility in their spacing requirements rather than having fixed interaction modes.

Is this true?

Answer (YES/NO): NO